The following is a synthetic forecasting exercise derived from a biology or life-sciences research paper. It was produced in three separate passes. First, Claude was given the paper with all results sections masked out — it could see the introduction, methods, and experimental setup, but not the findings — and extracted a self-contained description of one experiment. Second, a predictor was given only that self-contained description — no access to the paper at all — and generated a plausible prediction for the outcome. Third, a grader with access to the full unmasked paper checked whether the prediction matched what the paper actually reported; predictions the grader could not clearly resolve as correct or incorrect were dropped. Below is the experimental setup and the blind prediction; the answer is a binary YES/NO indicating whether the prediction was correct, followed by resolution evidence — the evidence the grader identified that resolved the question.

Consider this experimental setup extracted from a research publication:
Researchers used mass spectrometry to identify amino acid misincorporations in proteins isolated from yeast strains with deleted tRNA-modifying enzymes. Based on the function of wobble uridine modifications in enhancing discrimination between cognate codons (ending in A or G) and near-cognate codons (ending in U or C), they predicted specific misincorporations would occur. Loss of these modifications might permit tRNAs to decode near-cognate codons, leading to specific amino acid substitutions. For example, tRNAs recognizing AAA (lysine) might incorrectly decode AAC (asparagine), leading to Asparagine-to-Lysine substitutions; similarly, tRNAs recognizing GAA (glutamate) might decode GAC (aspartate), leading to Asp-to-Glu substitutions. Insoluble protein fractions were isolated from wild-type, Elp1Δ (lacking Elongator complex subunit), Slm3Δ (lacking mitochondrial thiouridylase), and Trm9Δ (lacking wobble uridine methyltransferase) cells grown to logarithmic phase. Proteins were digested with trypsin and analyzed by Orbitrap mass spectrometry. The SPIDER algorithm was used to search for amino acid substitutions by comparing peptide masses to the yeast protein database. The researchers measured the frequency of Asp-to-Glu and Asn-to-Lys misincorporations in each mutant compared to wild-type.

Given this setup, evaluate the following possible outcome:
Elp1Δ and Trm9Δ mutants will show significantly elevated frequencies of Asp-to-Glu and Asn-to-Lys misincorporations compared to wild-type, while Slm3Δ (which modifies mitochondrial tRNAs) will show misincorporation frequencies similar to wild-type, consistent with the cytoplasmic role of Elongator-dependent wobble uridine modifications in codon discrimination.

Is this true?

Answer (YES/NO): NO